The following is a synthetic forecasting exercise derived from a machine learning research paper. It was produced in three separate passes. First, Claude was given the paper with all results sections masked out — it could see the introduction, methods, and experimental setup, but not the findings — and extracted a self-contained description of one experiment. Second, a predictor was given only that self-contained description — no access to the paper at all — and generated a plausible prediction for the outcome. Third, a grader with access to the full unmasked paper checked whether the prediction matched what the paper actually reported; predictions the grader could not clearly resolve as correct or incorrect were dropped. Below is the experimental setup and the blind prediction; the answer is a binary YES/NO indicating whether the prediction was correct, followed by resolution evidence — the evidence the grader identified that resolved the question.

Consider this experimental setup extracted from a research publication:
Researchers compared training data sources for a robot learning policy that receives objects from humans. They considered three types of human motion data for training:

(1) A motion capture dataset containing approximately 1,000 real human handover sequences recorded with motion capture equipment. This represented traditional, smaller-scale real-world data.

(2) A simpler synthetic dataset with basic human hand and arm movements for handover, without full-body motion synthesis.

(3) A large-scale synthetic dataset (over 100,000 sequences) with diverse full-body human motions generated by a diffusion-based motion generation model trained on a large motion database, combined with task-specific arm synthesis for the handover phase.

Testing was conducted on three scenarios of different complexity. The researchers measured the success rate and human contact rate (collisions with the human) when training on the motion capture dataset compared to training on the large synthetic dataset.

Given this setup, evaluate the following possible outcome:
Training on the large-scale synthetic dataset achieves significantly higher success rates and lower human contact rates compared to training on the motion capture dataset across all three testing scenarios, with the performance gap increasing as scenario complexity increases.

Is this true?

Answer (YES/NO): NO